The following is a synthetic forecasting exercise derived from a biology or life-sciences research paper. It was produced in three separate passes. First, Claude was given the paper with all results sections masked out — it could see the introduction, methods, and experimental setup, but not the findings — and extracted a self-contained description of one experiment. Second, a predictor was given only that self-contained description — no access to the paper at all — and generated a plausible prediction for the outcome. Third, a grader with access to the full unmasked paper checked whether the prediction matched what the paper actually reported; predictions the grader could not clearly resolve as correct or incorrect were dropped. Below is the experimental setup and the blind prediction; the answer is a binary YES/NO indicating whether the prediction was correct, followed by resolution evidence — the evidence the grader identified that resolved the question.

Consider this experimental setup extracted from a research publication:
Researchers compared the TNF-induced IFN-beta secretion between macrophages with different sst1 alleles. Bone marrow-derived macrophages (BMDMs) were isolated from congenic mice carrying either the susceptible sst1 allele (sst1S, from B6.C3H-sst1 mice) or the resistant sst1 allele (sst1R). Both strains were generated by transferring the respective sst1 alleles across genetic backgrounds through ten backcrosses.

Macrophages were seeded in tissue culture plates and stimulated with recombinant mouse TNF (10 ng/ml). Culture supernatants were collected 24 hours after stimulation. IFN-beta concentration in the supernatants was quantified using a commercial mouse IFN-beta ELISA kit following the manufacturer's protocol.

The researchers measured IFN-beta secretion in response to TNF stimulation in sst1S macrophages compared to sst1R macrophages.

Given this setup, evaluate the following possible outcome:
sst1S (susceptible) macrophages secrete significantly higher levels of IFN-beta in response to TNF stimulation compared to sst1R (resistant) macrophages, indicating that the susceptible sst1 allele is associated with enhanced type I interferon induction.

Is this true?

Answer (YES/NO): YES